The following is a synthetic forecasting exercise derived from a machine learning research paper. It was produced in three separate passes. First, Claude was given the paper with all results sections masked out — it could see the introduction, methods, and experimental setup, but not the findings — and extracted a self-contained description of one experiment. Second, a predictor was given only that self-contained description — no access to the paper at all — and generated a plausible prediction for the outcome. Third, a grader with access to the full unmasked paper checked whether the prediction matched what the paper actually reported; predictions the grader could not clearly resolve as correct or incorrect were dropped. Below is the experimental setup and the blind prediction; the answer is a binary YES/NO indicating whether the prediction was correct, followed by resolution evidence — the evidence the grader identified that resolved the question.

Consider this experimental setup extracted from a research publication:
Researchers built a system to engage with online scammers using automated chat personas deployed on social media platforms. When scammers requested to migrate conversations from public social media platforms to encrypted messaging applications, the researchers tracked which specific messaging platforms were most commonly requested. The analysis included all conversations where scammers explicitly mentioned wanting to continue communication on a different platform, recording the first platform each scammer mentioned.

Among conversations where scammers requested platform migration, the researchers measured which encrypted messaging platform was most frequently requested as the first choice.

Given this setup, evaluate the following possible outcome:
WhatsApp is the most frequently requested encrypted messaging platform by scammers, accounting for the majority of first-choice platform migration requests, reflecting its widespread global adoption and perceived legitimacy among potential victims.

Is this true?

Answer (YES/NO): YES